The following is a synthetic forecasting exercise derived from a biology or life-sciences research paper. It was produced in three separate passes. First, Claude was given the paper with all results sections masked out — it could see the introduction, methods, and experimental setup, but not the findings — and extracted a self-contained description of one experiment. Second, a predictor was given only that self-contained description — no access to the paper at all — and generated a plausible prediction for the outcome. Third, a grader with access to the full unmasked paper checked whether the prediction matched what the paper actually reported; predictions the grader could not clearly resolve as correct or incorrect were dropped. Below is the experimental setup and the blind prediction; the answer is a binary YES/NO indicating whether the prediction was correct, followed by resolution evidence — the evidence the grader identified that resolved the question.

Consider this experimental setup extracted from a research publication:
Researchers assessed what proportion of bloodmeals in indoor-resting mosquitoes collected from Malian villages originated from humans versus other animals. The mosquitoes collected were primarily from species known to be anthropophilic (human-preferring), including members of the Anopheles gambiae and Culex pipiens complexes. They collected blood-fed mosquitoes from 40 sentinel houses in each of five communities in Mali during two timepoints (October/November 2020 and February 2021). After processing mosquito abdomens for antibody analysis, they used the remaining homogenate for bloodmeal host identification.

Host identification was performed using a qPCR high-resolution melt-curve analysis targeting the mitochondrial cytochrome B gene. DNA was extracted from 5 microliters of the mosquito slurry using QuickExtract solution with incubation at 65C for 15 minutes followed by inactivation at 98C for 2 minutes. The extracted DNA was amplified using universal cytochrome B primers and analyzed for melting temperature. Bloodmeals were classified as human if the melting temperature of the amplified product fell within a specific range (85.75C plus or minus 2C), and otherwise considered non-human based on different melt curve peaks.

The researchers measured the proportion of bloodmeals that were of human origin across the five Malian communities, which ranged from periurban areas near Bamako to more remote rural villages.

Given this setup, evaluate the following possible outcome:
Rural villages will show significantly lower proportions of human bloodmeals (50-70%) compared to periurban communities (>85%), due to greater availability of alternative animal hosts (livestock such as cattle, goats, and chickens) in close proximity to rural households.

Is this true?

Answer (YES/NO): NO